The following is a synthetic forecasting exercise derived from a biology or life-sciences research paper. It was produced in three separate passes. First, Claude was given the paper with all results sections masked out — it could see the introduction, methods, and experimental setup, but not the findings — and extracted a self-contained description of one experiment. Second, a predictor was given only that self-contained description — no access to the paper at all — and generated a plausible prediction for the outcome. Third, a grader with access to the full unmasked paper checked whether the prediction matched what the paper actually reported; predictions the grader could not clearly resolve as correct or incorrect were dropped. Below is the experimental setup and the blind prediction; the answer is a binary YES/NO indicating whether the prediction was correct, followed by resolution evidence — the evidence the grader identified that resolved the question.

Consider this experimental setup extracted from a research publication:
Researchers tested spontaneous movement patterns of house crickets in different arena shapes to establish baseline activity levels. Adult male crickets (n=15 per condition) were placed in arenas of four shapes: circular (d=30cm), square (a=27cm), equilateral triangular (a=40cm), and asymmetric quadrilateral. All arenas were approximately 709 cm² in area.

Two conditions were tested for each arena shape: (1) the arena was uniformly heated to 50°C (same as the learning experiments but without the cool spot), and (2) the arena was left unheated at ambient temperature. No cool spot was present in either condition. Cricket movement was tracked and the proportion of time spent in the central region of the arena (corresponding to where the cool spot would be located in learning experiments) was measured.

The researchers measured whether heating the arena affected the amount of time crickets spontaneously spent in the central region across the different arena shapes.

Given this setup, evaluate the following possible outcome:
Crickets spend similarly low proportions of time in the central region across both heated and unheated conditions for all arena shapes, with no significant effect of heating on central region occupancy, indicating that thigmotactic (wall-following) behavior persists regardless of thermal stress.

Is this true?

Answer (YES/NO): NO